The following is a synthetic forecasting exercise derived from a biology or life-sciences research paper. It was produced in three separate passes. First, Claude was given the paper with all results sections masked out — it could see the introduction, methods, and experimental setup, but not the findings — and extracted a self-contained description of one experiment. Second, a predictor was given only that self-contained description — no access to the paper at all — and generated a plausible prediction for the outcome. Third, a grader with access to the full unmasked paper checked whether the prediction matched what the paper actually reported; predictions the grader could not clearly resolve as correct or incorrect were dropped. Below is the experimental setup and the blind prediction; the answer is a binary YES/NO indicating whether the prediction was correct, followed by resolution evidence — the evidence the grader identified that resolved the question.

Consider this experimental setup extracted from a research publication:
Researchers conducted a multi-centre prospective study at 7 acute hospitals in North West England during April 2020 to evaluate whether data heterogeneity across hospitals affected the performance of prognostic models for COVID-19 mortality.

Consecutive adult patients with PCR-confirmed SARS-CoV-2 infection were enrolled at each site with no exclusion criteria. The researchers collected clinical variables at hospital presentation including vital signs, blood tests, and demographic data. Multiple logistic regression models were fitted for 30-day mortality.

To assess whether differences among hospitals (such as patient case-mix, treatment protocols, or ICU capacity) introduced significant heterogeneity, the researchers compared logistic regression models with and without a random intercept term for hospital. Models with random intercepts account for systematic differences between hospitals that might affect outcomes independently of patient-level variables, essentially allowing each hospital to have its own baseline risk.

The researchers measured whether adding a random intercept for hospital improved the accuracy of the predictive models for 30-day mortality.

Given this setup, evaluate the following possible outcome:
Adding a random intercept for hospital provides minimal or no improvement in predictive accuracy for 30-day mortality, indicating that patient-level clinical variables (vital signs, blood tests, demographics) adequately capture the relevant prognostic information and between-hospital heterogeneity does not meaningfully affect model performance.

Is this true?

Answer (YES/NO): YES